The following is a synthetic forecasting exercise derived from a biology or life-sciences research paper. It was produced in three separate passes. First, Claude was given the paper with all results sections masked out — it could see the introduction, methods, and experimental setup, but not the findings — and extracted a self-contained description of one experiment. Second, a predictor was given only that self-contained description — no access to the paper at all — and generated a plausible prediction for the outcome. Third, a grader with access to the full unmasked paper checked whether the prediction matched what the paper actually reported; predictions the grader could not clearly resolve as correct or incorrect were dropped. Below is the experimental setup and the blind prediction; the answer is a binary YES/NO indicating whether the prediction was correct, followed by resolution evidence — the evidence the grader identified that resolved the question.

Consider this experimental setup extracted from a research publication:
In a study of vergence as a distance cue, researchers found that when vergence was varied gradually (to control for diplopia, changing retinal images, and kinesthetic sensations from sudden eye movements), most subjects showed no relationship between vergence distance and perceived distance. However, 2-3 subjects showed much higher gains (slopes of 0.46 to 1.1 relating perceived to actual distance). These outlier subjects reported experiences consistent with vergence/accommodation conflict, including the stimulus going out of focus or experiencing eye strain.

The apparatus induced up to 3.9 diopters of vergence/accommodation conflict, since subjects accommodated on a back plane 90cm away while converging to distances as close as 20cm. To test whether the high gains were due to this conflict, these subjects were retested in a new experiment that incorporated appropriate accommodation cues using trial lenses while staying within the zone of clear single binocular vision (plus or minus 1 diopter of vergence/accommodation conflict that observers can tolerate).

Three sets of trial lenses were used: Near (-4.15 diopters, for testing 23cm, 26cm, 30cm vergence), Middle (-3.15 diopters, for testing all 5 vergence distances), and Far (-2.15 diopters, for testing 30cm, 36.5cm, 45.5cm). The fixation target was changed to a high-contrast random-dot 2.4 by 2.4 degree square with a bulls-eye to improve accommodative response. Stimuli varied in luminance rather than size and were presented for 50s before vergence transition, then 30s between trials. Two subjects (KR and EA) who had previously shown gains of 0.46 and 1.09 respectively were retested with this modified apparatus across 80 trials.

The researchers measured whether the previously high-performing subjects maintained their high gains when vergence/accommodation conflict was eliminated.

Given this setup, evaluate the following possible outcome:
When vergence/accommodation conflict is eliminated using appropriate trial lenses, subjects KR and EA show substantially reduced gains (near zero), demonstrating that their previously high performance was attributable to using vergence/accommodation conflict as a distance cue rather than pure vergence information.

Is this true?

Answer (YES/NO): YES